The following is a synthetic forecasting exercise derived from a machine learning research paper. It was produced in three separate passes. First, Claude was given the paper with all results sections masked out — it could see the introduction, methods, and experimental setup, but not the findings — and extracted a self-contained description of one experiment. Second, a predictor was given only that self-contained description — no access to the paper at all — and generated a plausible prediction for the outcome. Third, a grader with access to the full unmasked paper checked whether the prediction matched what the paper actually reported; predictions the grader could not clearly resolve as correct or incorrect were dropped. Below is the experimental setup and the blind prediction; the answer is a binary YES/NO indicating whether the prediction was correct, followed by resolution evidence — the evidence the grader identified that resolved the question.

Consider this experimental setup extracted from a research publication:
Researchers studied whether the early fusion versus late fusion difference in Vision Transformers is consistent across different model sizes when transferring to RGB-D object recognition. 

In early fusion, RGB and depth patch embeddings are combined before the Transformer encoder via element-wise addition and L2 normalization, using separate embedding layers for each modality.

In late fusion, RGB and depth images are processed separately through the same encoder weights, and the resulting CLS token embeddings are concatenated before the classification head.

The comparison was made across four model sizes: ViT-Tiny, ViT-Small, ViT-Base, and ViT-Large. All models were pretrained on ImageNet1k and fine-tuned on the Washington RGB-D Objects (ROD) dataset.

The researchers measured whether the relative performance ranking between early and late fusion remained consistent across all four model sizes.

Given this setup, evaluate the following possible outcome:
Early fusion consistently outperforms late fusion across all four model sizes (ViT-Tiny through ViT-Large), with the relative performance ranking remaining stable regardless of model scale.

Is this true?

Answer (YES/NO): NO